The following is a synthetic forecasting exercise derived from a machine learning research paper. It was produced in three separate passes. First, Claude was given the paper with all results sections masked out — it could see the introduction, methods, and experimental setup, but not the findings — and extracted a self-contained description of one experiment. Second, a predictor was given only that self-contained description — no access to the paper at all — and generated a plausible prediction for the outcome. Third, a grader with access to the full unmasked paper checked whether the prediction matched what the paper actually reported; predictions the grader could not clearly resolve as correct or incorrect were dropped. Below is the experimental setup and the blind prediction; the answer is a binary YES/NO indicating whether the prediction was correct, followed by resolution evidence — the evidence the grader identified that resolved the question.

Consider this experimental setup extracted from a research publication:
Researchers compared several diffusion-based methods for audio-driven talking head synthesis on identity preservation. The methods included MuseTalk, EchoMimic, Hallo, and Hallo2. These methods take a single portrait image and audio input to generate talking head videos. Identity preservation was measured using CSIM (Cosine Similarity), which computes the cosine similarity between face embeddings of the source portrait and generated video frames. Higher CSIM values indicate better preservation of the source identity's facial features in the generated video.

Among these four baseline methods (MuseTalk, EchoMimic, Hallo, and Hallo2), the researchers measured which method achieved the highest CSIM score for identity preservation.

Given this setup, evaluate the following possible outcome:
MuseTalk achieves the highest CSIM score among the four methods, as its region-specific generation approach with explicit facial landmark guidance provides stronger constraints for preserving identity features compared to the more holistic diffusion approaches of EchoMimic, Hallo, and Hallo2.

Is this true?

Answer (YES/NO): NO